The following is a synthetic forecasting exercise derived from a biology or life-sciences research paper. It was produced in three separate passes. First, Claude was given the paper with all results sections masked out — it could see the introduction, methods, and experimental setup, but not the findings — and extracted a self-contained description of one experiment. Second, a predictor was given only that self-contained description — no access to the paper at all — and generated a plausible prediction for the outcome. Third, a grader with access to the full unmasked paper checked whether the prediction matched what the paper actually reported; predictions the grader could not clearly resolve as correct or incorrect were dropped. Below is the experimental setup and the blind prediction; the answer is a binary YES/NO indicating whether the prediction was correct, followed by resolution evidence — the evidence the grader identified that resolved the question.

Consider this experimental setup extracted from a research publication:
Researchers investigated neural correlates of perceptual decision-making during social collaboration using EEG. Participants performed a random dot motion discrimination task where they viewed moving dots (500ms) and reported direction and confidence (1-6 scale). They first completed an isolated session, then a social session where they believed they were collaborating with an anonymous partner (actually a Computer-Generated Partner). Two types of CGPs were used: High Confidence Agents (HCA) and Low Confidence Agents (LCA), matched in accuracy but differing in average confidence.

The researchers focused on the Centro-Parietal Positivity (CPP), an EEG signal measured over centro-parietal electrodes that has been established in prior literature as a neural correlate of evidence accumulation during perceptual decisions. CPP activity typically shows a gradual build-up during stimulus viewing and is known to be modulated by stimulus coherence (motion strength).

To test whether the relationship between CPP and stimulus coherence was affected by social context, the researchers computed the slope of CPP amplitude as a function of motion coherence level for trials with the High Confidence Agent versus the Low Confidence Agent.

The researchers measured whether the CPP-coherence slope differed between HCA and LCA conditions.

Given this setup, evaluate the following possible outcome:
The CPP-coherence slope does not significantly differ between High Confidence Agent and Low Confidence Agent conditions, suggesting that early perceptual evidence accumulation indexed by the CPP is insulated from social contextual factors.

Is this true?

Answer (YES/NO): NO